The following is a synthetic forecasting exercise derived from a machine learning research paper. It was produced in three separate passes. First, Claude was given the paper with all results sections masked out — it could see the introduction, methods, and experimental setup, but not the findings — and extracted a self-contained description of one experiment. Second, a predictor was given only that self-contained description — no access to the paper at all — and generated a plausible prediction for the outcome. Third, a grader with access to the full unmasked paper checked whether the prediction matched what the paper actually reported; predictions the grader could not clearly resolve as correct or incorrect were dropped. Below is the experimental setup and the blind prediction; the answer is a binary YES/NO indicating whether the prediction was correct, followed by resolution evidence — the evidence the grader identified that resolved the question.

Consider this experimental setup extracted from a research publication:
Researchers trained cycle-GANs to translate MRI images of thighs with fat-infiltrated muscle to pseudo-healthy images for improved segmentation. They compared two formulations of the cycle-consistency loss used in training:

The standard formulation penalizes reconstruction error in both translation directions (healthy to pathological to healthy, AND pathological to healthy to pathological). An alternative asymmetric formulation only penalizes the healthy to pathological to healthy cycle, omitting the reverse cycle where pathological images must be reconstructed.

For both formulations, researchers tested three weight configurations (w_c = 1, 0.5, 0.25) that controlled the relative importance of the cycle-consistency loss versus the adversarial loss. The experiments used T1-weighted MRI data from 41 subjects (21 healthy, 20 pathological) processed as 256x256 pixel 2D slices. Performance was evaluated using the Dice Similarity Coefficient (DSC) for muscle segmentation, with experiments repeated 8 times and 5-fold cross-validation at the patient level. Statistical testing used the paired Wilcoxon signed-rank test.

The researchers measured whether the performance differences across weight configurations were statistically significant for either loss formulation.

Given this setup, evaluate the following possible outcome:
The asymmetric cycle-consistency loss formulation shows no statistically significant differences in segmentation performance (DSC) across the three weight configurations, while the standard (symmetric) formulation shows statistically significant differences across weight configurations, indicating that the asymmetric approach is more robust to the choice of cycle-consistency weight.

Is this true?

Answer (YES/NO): NO